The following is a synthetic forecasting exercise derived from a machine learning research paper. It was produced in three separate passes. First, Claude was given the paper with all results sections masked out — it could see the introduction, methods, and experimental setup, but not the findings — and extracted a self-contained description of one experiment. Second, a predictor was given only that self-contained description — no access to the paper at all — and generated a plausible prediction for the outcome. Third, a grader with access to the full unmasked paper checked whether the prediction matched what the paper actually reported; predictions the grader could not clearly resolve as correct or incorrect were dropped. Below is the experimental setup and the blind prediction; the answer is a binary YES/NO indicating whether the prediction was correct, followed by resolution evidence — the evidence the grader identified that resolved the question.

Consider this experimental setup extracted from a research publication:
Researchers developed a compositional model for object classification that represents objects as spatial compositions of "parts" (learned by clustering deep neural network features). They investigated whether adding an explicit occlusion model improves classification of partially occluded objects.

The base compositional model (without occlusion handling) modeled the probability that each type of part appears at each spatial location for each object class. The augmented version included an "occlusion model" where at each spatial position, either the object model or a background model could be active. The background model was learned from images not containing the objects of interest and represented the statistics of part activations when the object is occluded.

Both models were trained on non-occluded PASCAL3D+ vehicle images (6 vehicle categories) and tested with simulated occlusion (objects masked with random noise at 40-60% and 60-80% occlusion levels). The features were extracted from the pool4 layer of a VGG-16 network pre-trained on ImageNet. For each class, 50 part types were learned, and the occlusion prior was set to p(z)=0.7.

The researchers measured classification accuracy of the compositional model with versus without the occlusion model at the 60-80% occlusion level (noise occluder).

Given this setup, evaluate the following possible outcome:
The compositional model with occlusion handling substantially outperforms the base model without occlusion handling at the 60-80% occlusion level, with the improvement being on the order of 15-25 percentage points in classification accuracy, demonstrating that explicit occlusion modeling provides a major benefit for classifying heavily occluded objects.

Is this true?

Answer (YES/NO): YES